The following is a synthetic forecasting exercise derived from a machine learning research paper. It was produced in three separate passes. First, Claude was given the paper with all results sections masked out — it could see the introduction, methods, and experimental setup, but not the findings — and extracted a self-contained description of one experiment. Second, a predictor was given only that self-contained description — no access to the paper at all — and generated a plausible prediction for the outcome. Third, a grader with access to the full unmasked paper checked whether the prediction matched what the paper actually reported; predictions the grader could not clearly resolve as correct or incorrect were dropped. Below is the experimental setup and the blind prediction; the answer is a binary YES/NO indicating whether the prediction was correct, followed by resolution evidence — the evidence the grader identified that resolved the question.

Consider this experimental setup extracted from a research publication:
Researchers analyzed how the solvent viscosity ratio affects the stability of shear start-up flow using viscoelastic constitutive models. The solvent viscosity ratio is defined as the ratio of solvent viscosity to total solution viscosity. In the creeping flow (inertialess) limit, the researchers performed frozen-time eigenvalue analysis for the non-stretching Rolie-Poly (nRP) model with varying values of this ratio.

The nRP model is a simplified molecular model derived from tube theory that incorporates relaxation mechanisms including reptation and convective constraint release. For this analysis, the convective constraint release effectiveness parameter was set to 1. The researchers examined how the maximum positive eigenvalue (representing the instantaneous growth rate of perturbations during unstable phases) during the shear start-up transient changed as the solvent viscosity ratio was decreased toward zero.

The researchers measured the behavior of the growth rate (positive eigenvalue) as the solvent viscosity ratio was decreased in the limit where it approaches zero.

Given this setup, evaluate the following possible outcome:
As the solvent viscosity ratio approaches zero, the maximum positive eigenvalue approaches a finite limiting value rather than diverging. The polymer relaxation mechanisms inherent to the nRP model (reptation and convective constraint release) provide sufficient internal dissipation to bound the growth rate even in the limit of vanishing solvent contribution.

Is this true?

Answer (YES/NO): NO